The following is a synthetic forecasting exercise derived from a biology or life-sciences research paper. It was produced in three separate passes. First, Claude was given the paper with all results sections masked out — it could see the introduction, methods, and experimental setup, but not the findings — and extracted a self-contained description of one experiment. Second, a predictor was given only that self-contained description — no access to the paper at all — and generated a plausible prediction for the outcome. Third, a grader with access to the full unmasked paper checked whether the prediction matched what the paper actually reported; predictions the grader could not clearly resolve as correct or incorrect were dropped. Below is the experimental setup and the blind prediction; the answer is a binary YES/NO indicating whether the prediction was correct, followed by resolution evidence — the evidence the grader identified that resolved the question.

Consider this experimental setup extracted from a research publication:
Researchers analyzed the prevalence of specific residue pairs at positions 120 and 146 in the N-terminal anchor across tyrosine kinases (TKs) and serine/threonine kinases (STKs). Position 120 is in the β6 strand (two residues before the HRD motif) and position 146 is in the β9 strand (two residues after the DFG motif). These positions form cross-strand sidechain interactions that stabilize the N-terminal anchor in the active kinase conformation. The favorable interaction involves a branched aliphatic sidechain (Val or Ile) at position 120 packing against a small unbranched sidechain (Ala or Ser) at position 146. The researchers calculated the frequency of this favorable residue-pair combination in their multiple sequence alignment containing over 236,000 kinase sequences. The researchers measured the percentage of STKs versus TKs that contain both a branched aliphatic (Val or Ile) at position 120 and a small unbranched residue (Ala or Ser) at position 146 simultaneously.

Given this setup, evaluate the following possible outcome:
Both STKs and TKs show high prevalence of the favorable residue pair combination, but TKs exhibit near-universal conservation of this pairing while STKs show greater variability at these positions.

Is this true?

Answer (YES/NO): NO